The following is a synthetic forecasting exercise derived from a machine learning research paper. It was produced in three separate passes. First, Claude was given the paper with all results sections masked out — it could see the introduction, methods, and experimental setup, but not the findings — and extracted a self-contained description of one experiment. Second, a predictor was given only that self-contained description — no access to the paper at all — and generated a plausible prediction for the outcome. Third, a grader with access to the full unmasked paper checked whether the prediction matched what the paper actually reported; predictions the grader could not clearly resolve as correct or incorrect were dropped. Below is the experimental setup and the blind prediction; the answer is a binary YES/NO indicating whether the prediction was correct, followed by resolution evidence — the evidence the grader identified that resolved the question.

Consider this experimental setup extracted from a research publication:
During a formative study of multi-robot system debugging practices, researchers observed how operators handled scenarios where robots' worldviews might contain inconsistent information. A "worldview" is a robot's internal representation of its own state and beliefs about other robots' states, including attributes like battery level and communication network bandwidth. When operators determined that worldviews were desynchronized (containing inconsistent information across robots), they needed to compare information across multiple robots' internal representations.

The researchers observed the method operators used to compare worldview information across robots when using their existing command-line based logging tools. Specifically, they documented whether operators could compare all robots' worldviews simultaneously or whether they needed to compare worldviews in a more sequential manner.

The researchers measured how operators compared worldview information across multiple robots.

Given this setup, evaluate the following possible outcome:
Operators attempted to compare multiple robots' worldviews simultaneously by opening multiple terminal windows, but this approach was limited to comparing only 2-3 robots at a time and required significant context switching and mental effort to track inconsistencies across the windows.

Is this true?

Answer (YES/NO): YES